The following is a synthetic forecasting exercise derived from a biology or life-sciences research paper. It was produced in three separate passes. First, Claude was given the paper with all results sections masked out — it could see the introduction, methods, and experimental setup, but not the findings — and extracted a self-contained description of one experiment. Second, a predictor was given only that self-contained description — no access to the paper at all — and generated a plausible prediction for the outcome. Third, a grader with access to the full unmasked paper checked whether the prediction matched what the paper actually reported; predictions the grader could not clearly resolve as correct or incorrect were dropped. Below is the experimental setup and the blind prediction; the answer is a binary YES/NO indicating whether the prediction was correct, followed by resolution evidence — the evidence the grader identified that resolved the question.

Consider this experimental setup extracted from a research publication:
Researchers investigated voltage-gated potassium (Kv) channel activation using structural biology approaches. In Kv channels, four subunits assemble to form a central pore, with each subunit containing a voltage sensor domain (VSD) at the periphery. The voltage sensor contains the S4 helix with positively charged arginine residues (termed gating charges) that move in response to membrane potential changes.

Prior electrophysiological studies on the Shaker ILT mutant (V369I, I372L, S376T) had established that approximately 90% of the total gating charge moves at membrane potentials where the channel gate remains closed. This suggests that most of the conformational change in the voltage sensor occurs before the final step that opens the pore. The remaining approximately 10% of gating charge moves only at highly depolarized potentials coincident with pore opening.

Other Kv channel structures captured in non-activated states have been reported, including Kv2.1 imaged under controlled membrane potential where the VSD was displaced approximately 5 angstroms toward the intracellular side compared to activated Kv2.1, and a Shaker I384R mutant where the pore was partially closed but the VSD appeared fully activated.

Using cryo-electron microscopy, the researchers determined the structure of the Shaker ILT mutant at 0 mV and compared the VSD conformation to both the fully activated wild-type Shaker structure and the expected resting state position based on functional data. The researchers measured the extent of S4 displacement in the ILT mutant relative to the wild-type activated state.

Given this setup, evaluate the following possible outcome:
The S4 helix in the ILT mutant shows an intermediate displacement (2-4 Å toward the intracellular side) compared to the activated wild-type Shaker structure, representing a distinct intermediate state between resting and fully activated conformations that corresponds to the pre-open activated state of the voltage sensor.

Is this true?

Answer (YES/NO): NO